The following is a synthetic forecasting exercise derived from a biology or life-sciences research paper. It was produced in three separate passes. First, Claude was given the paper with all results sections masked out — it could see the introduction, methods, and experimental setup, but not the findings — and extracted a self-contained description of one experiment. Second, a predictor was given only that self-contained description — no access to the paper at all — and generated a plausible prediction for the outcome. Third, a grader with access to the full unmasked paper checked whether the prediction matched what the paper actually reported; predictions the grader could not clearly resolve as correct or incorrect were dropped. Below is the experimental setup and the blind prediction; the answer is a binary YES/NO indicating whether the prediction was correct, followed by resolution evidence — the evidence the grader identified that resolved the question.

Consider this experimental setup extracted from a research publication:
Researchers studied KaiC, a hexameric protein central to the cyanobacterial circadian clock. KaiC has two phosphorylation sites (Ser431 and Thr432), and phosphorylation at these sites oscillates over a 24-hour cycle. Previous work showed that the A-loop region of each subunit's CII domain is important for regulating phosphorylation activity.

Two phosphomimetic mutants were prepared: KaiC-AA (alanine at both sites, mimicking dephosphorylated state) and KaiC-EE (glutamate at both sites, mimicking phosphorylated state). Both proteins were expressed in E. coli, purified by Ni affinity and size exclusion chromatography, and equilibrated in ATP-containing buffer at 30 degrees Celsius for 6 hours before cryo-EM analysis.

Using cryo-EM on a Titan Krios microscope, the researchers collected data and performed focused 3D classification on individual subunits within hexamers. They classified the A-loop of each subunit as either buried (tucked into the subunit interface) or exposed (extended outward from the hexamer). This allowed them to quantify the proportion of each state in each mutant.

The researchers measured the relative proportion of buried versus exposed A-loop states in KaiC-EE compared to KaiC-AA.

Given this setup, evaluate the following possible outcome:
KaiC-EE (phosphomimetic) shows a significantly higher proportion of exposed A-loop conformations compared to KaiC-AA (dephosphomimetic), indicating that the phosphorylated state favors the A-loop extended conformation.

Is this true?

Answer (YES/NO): NO